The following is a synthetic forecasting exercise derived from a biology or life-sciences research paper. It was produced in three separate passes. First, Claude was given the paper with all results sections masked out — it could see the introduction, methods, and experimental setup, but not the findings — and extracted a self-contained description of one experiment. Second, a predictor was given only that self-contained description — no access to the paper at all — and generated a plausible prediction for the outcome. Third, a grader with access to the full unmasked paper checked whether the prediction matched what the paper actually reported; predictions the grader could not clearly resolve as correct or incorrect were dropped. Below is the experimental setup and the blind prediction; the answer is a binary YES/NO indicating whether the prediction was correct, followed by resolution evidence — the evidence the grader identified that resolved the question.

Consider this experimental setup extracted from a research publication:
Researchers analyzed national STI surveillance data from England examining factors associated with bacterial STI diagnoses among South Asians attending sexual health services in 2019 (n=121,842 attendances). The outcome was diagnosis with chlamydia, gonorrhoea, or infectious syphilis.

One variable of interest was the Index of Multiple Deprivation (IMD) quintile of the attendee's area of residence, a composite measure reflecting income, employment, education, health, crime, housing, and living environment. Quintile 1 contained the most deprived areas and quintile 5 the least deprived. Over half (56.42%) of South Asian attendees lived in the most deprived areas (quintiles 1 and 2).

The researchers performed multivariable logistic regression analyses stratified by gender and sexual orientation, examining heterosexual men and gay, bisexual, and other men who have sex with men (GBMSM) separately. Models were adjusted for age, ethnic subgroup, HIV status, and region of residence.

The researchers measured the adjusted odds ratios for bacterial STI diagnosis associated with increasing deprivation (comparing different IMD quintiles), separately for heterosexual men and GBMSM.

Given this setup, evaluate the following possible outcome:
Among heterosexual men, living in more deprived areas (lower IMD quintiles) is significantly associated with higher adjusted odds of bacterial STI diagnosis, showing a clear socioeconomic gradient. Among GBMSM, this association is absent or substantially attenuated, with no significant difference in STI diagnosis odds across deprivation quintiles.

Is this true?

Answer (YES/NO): YES